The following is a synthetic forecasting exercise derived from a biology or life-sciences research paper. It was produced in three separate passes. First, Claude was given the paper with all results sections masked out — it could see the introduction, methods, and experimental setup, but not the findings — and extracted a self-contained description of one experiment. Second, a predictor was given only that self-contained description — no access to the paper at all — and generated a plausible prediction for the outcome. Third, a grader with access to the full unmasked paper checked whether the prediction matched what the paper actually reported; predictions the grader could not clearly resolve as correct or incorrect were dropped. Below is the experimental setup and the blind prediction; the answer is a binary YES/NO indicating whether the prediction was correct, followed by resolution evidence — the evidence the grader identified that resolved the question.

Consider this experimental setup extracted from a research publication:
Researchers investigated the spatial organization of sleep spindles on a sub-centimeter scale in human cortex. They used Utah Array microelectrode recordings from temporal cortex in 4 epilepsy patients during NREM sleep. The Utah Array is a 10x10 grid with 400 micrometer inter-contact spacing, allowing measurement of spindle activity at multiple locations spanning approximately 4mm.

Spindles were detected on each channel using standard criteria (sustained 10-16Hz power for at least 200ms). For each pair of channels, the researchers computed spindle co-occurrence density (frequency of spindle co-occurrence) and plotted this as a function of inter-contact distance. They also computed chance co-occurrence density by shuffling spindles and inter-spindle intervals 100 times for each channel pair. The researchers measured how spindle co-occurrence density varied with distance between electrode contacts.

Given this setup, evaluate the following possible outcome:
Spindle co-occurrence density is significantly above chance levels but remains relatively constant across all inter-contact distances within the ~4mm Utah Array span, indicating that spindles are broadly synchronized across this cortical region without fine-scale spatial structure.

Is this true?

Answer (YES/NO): NO